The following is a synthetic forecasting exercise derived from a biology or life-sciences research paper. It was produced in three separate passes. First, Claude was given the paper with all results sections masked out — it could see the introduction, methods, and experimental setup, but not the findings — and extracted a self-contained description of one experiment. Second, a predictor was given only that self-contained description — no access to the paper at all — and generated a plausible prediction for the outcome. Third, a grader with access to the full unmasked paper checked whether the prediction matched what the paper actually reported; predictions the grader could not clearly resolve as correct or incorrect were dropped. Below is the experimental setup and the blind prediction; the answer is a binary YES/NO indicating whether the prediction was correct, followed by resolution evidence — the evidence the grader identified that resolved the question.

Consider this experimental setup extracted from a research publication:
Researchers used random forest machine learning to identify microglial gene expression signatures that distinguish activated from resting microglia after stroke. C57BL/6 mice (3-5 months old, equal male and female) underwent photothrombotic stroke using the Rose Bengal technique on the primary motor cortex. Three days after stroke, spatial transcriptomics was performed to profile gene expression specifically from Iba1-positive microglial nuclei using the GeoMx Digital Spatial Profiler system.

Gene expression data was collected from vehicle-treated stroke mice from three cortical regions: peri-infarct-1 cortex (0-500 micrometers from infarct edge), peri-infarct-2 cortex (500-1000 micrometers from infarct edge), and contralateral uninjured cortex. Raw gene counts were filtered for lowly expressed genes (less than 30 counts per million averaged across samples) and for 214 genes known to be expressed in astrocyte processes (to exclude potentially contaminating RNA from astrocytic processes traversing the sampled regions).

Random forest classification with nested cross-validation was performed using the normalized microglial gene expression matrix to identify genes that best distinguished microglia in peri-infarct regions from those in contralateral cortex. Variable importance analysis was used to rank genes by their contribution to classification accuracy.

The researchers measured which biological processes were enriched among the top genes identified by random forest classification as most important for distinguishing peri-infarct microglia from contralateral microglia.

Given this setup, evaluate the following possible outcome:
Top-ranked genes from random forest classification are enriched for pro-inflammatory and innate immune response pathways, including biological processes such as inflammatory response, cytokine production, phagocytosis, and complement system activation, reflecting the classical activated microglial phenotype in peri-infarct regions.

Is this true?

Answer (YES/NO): YES